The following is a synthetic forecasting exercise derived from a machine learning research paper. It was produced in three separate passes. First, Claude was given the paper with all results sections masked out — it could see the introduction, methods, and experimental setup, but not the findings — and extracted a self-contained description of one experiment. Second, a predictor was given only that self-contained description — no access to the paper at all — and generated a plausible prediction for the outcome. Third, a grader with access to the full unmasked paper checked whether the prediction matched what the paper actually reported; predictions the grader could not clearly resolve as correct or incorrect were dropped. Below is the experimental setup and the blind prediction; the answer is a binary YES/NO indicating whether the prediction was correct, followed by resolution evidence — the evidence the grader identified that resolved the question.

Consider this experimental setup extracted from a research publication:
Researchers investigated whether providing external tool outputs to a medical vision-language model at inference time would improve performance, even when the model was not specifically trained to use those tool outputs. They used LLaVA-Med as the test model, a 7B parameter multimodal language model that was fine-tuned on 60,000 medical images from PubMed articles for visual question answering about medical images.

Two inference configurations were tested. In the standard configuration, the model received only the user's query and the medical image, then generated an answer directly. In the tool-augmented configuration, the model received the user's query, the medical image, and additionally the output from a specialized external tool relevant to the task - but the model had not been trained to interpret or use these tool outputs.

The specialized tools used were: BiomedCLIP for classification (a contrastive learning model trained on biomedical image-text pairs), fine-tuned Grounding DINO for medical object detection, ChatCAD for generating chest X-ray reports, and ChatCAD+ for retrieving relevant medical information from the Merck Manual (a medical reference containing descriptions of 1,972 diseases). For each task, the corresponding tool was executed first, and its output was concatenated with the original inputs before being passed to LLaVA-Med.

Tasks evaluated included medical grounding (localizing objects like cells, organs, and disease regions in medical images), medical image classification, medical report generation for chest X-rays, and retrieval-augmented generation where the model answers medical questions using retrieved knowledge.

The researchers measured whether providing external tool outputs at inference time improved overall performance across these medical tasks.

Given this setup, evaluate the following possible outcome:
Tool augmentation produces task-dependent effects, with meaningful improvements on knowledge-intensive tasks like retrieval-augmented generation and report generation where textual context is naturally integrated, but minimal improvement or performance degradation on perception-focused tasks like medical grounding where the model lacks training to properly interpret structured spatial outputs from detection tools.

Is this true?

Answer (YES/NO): YES